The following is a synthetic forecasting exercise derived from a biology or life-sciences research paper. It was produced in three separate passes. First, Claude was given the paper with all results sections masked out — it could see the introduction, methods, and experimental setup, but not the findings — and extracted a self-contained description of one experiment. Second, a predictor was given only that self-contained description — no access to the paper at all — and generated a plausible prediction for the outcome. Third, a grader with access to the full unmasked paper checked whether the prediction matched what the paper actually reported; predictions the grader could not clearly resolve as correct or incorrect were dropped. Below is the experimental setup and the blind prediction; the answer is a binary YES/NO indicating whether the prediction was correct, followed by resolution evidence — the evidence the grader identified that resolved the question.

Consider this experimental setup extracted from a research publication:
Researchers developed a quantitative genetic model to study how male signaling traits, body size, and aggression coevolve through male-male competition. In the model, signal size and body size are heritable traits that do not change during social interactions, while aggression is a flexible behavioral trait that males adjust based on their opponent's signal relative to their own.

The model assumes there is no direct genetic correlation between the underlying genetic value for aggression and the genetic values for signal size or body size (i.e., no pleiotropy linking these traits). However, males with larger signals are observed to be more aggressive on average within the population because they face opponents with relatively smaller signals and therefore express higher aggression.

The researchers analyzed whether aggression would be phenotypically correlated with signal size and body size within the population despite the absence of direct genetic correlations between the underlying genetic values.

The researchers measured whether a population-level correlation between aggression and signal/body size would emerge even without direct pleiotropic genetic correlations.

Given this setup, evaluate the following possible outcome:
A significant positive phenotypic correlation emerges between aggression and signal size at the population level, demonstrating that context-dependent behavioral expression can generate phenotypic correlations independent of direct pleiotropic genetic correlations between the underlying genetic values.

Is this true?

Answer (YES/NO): YES